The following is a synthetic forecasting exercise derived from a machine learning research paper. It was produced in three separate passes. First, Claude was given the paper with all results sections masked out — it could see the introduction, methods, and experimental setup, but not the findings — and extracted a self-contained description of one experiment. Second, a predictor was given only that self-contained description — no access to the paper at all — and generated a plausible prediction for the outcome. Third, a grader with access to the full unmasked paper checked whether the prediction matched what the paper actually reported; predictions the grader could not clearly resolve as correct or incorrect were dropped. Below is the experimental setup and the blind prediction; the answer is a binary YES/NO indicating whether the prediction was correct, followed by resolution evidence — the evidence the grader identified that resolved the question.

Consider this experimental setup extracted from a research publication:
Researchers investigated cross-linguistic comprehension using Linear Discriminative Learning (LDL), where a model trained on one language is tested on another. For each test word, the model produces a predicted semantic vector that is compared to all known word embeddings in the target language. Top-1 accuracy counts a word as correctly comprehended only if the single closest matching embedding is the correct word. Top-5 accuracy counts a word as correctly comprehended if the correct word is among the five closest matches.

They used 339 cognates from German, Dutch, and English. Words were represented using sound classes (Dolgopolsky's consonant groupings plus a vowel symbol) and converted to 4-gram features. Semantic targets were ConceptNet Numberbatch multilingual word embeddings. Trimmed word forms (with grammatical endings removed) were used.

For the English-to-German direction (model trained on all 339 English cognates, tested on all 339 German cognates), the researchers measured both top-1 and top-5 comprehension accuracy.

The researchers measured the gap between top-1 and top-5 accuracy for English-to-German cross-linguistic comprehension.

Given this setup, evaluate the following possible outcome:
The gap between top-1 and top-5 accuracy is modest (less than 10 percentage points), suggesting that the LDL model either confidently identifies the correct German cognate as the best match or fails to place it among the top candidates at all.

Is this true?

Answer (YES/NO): YES